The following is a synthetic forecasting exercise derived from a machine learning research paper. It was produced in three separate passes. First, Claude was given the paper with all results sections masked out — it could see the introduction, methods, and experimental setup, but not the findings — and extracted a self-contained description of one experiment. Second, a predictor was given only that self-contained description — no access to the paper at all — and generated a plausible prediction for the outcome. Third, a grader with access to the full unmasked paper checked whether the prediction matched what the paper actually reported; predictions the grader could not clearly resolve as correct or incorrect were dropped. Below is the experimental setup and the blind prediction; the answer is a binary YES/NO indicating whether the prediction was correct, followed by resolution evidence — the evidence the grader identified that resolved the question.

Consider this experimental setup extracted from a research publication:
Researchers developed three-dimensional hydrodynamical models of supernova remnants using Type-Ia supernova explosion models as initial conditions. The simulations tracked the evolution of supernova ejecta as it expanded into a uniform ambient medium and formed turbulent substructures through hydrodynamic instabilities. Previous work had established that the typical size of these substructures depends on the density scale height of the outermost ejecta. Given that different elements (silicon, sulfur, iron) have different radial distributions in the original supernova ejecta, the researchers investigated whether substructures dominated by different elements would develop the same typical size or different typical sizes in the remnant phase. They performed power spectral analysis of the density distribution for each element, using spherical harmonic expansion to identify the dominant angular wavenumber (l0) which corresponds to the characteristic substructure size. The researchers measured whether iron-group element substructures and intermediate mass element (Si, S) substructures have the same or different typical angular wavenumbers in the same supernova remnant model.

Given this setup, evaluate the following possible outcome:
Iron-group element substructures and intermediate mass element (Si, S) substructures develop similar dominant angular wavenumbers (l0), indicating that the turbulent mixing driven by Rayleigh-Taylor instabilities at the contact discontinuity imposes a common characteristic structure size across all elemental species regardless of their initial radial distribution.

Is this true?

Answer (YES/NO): NO